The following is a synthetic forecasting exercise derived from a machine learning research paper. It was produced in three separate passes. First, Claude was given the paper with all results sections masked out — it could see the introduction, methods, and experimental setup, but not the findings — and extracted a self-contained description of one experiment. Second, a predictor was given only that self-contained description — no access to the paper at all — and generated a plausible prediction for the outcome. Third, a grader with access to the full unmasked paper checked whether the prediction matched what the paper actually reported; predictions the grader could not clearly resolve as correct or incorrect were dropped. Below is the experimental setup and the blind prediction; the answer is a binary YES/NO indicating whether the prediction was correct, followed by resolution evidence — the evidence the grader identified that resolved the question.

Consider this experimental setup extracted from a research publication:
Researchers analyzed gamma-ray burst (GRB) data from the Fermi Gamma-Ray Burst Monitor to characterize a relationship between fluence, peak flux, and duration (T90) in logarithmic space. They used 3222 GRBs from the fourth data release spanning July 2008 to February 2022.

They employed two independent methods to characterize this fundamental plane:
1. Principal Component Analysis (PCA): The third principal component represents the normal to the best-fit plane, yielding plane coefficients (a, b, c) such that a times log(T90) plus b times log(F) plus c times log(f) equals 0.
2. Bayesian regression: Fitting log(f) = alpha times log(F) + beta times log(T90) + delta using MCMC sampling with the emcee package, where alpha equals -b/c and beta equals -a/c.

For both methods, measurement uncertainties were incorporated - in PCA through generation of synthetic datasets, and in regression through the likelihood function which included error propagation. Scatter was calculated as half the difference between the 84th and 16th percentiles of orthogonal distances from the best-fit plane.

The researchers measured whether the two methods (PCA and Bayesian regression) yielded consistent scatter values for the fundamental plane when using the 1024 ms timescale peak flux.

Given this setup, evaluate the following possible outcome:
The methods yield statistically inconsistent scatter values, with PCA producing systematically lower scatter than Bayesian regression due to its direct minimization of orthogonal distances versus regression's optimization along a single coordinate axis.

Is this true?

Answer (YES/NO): NO